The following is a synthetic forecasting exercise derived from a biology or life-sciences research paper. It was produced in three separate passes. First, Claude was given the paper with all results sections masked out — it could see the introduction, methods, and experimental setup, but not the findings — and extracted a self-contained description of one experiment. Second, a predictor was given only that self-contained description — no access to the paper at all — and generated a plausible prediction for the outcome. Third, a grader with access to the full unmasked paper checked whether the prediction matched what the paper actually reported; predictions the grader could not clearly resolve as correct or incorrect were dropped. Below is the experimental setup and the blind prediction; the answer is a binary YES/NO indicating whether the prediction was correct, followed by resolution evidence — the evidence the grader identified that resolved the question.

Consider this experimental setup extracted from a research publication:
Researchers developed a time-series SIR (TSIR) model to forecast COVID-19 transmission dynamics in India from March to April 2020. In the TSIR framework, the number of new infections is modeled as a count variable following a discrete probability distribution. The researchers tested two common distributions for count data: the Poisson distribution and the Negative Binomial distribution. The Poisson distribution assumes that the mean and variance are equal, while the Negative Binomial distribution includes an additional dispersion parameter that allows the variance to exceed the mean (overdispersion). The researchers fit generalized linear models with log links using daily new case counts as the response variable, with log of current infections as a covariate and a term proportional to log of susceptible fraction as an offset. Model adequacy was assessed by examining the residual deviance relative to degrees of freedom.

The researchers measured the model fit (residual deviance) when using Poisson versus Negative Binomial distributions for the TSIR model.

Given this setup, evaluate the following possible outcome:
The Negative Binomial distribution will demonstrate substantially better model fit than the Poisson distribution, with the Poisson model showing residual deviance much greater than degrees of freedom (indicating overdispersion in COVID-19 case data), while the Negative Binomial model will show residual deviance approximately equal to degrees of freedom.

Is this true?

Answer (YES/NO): NO